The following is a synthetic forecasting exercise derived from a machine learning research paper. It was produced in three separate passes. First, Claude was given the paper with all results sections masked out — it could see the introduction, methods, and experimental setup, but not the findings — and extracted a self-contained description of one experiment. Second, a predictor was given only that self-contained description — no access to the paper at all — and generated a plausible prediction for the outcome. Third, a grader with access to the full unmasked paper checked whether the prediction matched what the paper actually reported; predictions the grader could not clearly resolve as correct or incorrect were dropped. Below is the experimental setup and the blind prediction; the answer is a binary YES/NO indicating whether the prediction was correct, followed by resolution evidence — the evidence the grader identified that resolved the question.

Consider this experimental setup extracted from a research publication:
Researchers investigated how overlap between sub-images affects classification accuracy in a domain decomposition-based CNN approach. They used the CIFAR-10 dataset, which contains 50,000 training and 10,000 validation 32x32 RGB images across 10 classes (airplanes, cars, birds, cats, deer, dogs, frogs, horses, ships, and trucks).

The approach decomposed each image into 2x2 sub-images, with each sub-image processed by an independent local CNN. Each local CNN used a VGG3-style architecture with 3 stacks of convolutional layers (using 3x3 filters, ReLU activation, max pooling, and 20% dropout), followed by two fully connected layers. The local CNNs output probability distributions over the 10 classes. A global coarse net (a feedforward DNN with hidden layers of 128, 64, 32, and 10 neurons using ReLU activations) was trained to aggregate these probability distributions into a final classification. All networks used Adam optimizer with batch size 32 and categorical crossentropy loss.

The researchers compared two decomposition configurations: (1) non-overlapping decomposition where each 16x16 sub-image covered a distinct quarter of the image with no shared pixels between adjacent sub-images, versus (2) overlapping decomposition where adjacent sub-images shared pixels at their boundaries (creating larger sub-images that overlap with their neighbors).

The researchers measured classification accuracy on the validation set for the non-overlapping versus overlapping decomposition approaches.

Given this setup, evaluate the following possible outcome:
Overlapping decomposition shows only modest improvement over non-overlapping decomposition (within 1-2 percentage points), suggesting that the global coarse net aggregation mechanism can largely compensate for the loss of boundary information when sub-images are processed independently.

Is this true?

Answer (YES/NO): NO